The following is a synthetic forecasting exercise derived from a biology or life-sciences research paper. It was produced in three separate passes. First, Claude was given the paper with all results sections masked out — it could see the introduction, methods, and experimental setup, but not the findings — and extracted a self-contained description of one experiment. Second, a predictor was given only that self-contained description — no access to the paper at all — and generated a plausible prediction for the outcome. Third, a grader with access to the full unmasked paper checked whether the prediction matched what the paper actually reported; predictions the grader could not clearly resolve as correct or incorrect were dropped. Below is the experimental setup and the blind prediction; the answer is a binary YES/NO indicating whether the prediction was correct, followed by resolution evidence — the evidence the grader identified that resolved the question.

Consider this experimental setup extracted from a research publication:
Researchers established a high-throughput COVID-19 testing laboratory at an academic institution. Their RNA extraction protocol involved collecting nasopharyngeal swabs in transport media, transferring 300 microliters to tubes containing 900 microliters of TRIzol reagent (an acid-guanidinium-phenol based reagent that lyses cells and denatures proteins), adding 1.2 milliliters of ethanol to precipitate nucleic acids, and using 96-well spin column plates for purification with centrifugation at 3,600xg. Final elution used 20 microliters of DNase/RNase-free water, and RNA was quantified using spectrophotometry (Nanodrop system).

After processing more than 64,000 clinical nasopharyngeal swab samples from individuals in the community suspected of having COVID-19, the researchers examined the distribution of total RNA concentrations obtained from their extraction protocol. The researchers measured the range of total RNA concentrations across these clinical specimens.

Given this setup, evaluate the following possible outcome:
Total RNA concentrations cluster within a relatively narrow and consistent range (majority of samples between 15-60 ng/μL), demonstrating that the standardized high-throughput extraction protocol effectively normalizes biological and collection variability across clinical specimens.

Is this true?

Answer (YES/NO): NO